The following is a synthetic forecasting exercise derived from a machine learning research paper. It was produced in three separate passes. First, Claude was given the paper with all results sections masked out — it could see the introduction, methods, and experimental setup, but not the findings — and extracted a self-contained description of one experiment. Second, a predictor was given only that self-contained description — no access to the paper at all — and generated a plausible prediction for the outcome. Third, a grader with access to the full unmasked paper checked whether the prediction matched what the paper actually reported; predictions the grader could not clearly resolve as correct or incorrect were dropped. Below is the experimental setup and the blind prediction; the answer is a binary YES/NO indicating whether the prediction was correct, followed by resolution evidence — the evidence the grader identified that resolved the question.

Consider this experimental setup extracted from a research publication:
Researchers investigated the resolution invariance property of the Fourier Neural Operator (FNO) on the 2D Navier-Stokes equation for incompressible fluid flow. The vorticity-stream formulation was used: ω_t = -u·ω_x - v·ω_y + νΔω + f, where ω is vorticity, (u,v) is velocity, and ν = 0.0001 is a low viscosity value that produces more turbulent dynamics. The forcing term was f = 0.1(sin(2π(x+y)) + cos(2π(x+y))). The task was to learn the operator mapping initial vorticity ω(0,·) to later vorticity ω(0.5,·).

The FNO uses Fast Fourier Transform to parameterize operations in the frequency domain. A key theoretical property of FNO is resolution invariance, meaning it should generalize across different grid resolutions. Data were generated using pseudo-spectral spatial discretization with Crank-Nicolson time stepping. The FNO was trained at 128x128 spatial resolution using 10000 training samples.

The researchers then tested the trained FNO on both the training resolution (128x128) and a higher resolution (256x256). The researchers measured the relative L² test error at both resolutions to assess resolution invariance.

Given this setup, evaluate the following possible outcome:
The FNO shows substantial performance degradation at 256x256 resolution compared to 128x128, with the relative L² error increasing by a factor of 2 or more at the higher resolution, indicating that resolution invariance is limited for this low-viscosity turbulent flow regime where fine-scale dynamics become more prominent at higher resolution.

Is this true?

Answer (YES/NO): NO